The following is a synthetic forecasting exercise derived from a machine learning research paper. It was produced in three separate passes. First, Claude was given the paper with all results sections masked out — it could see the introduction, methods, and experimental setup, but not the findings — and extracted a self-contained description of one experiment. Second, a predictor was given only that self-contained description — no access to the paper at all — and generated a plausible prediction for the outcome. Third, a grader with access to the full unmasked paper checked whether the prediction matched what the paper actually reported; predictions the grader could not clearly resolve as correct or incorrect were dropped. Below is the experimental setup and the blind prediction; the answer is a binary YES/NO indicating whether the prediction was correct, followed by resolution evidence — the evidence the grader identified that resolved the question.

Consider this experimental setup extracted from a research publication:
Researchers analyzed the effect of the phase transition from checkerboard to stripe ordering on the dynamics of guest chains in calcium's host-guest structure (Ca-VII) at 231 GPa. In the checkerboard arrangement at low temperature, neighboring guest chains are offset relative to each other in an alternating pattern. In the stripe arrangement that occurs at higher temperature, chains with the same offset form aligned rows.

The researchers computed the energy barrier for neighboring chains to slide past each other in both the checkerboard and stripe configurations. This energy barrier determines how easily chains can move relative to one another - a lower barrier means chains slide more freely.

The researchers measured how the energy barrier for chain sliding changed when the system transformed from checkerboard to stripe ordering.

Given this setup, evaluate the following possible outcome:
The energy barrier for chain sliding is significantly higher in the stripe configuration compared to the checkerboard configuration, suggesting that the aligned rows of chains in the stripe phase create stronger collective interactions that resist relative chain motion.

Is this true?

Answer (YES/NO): NO